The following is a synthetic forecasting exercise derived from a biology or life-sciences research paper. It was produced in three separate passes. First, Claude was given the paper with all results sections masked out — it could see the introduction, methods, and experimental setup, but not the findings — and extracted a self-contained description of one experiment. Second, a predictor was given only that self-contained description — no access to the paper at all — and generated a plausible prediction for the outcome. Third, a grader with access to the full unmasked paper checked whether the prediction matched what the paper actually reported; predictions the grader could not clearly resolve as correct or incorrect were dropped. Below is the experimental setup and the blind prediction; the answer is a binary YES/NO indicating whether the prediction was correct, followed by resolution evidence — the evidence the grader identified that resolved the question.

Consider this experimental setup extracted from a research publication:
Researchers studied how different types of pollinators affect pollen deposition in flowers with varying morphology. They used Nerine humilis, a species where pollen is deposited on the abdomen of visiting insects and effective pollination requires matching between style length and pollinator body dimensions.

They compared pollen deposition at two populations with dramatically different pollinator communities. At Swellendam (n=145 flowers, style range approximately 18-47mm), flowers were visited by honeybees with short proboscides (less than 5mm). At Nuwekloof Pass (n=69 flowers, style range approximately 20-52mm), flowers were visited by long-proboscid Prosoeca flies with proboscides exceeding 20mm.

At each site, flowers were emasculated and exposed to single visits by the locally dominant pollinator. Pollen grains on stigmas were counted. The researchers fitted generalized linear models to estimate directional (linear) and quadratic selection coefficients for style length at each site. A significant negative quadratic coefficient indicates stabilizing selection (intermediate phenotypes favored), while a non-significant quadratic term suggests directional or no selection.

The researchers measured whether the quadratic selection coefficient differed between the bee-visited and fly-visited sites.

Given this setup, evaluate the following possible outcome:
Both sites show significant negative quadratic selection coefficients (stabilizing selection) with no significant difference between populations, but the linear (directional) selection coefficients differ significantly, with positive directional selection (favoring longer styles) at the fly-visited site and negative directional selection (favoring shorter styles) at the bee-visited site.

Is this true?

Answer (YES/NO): NO